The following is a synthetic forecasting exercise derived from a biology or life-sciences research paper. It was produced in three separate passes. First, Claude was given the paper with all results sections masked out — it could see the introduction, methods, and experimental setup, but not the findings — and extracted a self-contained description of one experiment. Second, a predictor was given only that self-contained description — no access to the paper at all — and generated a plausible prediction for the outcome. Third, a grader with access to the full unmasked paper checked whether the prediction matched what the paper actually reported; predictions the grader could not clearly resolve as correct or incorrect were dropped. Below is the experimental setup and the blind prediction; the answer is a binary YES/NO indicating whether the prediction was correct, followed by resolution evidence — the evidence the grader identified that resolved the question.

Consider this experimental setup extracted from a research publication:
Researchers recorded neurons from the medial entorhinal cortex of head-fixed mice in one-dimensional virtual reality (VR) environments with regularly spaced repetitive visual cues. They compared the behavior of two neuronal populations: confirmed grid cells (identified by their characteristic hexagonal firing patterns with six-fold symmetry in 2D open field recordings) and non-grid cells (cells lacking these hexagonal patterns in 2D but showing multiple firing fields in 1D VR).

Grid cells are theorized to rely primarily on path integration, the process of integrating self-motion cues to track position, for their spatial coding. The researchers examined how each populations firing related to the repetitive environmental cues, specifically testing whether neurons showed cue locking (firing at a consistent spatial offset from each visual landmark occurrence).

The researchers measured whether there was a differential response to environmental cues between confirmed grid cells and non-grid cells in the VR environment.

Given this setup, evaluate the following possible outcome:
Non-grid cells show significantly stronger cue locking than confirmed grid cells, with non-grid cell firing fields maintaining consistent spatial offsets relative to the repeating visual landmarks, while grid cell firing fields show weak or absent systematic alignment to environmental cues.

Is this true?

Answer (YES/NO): YES